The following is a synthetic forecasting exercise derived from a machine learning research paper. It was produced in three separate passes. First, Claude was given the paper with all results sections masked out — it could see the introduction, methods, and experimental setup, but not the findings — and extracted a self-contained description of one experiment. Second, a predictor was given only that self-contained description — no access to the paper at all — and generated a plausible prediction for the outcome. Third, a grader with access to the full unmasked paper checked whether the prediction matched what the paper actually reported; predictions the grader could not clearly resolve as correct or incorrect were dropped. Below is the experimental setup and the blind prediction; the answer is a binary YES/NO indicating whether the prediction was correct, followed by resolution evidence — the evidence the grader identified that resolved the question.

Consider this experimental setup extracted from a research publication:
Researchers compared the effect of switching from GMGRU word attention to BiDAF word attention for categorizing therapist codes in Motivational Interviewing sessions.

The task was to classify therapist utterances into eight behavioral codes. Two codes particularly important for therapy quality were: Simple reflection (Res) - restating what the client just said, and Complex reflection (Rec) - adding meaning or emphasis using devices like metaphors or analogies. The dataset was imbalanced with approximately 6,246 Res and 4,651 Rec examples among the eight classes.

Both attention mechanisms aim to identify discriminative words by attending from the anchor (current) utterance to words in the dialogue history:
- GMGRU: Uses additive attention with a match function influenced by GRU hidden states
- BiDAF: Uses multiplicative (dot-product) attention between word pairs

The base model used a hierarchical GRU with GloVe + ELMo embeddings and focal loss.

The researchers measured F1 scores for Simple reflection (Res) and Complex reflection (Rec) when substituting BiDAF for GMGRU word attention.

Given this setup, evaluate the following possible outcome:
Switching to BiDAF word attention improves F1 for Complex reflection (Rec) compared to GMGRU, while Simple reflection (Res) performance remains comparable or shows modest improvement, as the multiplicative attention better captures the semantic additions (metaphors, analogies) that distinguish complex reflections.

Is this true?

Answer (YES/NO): NO